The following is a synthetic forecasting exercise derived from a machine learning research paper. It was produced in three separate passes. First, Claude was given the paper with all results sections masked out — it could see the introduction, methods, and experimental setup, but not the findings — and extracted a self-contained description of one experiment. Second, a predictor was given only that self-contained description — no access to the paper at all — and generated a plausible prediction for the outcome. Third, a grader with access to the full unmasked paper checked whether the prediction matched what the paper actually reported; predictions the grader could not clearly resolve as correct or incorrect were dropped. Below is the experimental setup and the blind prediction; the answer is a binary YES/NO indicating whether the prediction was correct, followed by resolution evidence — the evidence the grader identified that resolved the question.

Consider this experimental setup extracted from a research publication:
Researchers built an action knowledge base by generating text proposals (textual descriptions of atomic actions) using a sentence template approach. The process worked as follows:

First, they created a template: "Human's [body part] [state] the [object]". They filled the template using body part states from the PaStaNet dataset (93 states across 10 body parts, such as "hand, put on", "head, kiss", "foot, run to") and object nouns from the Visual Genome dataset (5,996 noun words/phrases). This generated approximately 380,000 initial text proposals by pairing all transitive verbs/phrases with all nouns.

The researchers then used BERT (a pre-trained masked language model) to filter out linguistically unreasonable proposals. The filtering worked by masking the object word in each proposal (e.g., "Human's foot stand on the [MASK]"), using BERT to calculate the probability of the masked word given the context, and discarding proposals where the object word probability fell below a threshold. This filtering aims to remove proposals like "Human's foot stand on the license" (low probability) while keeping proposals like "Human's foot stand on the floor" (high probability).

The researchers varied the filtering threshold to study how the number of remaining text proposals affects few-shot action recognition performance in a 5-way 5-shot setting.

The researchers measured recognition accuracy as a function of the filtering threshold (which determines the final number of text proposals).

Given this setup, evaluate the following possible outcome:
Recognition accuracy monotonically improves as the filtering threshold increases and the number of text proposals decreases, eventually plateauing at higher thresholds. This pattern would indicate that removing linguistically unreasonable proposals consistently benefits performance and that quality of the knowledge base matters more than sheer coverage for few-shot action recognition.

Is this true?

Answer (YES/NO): NO